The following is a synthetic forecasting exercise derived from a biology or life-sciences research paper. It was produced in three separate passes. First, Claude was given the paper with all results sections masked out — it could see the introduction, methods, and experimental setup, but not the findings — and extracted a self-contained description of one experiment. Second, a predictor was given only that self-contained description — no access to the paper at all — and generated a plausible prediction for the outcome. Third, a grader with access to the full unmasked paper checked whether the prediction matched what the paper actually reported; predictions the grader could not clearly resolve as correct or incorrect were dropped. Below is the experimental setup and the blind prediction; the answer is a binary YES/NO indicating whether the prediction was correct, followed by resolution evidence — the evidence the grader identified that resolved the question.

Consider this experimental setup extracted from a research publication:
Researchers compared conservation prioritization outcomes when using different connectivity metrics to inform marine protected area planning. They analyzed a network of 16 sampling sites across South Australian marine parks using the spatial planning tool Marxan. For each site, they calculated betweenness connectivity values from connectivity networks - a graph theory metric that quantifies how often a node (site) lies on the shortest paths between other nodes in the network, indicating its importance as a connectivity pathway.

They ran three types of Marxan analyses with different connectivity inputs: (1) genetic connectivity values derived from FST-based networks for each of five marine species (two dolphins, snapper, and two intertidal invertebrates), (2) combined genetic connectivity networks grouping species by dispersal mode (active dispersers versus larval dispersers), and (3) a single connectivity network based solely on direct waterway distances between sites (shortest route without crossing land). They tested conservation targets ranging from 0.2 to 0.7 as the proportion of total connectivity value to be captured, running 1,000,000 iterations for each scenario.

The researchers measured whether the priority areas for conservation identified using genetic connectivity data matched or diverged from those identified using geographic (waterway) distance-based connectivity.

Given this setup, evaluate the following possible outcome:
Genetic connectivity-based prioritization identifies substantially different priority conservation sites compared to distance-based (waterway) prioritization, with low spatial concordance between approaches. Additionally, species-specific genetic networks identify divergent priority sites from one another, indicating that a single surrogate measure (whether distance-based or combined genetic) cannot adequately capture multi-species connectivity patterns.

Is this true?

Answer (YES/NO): NO